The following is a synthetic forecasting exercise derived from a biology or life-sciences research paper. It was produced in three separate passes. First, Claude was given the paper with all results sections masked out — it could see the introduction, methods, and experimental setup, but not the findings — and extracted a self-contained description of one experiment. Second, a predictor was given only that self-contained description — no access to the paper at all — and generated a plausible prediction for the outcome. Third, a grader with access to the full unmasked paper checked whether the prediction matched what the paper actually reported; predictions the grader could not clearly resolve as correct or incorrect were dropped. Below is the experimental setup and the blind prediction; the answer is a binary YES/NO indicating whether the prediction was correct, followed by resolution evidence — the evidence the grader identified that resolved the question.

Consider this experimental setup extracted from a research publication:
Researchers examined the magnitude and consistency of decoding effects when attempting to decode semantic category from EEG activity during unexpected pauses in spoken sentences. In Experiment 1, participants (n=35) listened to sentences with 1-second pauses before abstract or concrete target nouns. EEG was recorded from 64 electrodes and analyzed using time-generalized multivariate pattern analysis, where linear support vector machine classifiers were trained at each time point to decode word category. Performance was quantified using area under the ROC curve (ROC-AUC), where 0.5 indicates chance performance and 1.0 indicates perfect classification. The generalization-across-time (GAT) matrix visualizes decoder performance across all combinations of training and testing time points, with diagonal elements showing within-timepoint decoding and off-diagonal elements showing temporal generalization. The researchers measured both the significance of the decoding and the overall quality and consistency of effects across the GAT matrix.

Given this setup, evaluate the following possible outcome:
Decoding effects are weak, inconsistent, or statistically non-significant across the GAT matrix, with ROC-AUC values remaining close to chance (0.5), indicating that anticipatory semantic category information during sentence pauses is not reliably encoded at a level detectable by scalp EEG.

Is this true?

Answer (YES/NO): NO